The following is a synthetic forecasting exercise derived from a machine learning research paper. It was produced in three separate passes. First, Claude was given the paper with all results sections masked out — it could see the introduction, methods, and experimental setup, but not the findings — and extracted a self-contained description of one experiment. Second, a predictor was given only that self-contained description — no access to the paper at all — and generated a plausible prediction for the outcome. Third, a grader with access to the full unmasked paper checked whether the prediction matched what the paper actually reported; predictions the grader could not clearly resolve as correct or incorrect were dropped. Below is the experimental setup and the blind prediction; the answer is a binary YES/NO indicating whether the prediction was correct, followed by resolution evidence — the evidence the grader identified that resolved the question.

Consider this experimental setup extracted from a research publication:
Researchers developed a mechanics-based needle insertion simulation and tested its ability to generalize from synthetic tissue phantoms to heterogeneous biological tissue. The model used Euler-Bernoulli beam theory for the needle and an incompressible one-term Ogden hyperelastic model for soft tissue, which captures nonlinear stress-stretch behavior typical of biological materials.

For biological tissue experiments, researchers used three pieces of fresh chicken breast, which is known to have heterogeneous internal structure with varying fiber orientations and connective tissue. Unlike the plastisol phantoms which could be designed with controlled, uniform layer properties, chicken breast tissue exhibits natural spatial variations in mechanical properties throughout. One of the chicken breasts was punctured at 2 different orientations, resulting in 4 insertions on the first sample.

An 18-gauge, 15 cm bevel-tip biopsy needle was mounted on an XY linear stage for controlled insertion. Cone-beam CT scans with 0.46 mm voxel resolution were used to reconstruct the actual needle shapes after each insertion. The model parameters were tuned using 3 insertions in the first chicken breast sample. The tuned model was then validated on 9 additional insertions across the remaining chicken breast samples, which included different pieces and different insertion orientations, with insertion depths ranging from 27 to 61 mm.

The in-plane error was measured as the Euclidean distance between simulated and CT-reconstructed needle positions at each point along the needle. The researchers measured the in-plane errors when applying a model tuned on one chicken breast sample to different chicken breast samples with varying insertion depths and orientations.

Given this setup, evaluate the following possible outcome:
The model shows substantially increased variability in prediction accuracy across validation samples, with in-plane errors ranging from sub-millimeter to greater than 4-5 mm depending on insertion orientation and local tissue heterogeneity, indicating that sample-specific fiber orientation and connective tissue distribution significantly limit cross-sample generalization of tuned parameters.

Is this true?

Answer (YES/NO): NO